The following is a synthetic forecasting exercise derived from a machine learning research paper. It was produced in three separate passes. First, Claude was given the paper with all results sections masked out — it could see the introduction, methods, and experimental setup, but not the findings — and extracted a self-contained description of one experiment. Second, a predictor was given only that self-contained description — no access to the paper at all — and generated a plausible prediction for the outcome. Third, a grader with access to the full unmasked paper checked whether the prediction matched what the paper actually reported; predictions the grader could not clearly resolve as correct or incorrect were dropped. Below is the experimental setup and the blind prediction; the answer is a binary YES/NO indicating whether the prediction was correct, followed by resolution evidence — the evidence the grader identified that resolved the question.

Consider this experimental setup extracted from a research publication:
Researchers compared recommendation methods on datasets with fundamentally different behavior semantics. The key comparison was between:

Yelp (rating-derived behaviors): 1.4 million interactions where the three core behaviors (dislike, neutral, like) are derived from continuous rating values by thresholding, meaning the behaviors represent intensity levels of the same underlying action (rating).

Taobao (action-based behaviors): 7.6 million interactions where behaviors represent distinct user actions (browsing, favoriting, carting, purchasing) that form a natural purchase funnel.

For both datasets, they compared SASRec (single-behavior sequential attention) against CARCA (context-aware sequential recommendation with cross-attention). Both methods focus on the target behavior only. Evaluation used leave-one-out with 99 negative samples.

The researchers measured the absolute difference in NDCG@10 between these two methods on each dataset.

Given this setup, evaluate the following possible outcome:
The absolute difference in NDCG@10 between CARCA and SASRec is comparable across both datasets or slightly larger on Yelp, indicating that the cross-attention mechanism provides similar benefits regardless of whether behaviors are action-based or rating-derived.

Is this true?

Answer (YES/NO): NO